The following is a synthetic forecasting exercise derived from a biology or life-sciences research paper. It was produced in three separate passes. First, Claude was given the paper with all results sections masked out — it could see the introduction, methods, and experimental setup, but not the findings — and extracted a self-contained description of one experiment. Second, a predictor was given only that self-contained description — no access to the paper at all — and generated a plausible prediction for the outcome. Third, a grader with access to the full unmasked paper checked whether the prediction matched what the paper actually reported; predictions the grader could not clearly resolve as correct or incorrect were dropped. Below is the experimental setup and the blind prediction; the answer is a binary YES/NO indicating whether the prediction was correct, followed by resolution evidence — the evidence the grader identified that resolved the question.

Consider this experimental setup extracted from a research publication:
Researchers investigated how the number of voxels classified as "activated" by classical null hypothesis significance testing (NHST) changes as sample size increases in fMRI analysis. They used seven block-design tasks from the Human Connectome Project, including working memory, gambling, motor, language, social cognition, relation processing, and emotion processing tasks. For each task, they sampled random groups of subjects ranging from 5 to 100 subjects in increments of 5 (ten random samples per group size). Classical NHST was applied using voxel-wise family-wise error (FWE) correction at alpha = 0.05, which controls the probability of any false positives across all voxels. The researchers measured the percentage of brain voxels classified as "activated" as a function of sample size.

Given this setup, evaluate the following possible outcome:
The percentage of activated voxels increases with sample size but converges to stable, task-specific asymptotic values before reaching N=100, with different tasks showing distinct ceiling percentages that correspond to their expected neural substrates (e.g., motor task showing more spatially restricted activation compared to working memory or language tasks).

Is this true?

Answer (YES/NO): NO